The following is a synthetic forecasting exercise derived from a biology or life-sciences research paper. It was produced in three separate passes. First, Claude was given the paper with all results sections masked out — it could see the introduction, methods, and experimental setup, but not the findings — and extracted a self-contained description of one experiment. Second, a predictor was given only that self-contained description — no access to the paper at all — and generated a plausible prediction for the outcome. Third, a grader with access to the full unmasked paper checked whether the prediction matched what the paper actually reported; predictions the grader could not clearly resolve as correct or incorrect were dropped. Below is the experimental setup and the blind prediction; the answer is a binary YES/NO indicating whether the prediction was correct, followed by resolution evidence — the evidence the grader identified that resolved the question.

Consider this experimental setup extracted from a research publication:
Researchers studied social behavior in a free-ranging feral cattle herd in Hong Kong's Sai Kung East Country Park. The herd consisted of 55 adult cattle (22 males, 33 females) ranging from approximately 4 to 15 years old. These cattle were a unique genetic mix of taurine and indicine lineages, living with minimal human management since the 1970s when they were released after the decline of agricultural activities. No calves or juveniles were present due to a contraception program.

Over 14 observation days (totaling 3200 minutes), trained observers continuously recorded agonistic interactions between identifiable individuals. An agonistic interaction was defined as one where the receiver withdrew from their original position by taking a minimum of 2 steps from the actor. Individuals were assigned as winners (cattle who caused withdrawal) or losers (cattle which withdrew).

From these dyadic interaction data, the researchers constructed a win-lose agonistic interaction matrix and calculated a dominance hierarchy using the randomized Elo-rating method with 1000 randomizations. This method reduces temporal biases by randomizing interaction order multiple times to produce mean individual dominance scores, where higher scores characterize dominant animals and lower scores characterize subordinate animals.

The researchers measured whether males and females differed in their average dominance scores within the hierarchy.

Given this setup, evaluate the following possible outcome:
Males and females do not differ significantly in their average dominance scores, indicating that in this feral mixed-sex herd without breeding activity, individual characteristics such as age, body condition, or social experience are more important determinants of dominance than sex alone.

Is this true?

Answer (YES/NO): NO